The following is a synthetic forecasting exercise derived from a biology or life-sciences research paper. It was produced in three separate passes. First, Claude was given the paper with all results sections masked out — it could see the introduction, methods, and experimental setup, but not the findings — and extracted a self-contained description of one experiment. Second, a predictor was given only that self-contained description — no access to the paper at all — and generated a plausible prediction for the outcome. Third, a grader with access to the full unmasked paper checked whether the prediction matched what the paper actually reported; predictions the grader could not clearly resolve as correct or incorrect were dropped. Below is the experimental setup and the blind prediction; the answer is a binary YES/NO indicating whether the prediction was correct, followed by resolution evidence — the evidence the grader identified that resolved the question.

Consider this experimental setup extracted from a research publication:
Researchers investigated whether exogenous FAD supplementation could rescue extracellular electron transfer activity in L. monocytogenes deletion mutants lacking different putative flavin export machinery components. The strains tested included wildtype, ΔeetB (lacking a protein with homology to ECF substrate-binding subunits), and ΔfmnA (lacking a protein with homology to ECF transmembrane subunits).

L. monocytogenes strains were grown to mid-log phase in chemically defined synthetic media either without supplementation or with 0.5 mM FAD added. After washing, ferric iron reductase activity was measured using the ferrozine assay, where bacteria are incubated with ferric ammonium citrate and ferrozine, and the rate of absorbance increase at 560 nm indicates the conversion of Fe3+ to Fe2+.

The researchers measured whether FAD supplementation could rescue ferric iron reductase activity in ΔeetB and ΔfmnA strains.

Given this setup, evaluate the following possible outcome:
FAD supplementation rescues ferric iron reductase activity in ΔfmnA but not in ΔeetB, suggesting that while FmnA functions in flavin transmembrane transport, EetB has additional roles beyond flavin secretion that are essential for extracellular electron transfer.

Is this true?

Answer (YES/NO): NO